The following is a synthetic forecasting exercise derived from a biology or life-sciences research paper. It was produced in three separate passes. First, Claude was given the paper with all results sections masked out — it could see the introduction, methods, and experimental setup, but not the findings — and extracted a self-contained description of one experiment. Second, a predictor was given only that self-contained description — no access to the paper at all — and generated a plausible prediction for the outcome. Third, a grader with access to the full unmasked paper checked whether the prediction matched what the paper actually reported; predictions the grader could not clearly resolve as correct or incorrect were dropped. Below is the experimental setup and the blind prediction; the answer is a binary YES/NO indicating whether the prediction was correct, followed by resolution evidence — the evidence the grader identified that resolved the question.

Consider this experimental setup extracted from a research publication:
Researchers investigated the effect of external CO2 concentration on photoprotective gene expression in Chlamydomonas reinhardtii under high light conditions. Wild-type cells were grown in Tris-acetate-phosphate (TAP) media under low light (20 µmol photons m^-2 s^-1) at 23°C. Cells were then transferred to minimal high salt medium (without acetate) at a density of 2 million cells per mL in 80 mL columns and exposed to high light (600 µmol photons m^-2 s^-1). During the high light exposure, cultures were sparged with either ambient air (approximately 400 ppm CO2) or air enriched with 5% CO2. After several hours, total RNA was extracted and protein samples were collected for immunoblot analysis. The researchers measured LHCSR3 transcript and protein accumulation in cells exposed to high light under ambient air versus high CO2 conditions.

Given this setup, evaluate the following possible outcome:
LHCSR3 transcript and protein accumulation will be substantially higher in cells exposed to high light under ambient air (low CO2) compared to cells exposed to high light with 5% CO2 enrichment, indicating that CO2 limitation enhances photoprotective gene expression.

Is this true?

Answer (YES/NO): YES